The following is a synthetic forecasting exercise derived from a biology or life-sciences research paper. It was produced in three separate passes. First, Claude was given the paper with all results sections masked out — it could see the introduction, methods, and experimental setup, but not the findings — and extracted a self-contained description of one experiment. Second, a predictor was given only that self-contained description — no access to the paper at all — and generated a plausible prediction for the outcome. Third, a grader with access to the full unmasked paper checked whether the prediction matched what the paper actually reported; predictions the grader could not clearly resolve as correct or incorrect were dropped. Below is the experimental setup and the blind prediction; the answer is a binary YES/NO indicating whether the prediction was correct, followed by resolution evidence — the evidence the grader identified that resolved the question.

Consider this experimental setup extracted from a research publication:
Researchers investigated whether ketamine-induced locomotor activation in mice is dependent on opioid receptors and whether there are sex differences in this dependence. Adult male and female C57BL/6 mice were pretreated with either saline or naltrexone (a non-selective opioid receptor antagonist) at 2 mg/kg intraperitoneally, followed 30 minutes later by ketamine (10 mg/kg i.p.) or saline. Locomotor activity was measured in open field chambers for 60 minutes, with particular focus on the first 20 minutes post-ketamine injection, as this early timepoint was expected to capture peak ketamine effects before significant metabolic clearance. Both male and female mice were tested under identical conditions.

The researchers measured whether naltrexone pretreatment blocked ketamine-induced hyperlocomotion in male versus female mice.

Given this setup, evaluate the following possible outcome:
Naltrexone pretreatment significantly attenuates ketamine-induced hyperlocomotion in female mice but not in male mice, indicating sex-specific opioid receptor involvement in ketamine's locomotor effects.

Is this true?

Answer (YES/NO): NO